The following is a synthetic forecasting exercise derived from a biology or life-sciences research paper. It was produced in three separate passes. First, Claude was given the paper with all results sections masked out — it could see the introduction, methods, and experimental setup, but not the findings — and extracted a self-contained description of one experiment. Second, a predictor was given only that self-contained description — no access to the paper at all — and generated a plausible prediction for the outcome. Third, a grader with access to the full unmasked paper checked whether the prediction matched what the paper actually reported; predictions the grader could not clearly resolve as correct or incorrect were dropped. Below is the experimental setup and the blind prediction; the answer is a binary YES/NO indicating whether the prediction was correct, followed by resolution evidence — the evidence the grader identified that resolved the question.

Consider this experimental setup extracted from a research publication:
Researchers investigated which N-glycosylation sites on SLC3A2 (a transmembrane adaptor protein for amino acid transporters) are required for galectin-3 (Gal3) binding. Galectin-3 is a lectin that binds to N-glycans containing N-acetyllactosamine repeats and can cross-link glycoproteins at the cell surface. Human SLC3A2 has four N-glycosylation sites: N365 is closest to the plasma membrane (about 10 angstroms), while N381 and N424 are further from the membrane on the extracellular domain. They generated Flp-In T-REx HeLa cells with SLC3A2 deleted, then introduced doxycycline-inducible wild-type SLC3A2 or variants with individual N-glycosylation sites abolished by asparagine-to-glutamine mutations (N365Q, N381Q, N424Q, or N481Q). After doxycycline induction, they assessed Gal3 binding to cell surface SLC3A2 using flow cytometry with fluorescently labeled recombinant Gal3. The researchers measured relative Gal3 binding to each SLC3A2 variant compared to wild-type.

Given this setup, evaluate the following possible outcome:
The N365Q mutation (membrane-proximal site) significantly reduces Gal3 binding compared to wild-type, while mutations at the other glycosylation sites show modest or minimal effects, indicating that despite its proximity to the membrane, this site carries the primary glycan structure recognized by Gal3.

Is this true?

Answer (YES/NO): NO